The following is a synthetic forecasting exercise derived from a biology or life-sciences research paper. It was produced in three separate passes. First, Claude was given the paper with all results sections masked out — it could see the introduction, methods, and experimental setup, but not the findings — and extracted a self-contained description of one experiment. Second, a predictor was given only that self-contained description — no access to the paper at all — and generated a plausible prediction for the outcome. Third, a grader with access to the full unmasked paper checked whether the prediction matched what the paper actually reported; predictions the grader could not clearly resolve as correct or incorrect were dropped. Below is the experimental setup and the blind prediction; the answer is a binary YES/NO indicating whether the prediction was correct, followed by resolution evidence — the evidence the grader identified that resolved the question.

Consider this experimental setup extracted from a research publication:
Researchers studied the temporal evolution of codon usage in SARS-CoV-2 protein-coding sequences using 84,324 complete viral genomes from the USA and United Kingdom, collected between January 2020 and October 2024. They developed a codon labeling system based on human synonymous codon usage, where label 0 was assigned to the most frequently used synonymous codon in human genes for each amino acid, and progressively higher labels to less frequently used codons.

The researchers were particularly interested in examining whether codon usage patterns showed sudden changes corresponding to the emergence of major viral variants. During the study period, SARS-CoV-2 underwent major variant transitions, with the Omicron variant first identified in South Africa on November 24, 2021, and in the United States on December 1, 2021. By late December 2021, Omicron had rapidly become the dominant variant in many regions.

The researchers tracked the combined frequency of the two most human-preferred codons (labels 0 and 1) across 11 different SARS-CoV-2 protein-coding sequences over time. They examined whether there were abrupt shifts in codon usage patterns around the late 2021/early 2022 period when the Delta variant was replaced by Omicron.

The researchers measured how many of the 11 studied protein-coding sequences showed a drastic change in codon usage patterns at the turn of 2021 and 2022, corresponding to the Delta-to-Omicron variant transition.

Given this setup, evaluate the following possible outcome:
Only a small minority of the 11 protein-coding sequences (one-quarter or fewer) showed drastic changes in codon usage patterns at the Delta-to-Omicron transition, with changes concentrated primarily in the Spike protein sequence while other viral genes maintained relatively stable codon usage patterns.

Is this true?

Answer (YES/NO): NO